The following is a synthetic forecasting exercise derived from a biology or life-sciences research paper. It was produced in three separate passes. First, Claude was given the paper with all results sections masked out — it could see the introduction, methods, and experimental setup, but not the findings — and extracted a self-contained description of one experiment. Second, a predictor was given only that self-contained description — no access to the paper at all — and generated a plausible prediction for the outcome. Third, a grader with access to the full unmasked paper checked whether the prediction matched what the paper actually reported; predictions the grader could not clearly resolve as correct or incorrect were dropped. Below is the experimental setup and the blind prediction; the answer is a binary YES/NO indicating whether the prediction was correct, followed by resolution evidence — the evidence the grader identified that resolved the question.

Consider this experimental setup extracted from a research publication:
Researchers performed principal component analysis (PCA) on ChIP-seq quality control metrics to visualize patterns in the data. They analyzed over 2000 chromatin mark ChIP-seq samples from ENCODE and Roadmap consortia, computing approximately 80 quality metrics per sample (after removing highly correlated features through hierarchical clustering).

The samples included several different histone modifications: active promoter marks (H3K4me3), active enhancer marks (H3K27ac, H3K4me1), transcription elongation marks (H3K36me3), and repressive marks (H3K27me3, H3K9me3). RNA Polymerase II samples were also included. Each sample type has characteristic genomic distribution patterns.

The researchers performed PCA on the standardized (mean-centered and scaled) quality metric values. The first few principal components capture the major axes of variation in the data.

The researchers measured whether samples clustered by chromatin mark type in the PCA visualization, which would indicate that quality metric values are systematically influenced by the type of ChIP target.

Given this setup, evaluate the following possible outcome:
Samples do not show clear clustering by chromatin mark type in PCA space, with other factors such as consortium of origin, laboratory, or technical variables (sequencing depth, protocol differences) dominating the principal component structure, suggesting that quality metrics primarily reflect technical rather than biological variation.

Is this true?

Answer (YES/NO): NO